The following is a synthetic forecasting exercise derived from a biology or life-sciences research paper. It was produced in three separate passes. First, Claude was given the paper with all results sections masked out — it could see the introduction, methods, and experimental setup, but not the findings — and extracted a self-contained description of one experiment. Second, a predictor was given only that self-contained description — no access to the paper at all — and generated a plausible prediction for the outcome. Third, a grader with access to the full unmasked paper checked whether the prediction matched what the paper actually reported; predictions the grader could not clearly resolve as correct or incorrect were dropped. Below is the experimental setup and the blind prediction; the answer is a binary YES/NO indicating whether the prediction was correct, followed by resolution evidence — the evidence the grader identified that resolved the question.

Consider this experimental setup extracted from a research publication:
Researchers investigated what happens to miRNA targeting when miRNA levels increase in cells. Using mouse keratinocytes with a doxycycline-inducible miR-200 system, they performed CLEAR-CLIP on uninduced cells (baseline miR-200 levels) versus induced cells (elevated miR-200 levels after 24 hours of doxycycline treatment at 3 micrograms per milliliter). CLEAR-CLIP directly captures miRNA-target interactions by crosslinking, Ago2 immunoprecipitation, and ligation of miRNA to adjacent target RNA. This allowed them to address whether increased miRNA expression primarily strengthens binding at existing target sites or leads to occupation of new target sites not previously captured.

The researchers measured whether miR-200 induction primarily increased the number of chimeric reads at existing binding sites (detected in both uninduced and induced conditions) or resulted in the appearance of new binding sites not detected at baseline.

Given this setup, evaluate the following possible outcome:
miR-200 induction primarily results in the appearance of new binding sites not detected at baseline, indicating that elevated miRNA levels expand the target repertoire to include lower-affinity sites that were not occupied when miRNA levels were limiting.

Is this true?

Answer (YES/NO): NO